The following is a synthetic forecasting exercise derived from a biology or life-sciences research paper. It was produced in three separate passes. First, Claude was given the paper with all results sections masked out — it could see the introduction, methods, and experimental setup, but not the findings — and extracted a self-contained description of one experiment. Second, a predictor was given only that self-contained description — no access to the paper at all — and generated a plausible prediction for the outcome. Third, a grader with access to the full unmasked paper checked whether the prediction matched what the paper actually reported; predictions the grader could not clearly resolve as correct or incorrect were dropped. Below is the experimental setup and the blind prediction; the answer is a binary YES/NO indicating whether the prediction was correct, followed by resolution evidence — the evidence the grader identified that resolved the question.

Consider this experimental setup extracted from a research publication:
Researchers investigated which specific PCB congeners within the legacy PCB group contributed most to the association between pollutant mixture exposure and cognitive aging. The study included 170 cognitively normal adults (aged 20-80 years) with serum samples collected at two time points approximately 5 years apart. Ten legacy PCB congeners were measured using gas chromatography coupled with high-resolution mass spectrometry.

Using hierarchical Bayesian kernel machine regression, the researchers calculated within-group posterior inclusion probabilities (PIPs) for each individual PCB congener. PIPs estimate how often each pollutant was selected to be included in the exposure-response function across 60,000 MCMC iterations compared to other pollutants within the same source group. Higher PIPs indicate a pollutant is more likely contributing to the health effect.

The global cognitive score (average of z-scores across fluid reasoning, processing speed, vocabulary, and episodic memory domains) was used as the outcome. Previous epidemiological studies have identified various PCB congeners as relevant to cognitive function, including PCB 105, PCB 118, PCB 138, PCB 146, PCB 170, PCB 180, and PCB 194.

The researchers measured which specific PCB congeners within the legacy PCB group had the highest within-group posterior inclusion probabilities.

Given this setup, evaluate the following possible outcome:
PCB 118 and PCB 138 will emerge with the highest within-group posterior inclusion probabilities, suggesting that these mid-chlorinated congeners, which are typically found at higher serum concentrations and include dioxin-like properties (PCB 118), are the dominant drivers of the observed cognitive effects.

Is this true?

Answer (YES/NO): NO